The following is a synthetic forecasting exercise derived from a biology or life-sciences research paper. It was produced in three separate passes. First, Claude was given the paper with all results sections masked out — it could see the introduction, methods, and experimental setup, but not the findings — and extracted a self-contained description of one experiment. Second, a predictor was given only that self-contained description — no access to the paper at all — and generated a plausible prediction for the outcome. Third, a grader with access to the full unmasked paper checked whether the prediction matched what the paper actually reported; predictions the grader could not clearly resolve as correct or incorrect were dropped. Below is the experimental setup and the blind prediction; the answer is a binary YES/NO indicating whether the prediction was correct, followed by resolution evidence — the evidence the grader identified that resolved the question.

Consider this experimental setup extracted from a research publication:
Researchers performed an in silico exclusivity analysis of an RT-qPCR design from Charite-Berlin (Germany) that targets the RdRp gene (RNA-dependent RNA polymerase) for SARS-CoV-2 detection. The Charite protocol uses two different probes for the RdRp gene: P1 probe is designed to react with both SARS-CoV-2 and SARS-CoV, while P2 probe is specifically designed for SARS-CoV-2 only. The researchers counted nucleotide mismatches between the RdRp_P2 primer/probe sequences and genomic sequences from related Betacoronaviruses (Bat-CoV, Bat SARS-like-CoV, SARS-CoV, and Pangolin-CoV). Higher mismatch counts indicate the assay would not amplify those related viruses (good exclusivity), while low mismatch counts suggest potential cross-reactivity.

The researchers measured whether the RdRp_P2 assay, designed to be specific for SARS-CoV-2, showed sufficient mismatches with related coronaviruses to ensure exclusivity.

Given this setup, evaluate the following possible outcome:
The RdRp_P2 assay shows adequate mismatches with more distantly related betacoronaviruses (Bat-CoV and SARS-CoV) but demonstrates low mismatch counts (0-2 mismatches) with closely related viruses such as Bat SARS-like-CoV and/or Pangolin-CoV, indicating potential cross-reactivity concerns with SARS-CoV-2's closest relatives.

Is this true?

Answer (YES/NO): NO